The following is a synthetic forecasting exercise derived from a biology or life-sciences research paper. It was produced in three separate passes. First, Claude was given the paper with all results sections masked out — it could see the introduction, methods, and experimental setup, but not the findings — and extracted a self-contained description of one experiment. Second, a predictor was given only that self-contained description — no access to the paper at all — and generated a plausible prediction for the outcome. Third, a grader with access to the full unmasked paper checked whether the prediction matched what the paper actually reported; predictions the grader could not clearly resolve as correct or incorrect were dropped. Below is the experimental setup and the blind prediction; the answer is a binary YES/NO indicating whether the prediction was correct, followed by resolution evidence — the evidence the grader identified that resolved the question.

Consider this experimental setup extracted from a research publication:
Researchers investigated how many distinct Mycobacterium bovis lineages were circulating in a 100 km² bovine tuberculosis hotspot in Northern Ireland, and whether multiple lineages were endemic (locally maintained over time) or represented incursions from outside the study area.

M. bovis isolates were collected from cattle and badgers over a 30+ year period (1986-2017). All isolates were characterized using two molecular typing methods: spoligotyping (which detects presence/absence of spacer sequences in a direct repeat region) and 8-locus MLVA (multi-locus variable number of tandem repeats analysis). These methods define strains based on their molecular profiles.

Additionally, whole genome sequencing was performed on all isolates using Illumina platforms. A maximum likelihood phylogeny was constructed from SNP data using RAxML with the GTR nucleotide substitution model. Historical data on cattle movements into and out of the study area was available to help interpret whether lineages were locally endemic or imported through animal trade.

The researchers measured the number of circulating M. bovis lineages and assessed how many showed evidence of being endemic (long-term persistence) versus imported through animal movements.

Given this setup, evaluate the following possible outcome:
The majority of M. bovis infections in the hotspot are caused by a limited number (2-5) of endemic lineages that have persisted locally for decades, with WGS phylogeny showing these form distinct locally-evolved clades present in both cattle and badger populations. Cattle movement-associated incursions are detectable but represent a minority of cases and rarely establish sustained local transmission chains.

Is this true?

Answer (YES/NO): NO